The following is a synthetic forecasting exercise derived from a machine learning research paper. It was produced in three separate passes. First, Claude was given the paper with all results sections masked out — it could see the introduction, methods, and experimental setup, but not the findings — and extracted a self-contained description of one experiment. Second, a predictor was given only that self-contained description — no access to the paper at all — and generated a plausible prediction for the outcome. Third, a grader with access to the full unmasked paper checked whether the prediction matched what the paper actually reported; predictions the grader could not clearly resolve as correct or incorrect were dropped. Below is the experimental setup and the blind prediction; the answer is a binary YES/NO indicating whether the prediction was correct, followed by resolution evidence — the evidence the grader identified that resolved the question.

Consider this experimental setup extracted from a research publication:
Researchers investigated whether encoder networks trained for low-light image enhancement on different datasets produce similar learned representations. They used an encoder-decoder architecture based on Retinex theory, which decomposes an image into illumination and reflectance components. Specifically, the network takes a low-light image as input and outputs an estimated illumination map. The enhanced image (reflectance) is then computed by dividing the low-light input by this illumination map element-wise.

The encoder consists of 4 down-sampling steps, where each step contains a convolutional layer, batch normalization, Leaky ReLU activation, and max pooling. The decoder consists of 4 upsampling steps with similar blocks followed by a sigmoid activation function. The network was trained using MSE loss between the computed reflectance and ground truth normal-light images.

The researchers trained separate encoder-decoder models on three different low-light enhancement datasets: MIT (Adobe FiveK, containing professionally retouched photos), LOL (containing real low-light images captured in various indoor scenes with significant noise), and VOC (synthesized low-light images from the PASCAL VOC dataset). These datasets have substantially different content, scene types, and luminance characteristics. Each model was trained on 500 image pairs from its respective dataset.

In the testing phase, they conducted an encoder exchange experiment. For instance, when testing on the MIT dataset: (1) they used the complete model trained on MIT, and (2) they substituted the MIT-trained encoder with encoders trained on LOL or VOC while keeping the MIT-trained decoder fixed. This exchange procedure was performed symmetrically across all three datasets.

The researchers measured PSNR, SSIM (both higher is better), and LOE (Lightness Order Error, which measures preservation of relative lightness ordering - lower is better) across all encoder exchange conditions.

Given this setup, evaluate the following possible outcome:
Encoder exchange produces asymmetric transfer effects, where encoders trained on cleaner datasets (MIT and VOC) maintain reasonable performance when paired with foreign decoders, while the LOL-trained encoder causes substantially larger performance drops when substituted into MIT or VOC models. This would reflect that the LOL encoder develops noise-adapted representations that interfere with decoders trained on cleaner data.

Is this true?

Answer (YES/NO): NO